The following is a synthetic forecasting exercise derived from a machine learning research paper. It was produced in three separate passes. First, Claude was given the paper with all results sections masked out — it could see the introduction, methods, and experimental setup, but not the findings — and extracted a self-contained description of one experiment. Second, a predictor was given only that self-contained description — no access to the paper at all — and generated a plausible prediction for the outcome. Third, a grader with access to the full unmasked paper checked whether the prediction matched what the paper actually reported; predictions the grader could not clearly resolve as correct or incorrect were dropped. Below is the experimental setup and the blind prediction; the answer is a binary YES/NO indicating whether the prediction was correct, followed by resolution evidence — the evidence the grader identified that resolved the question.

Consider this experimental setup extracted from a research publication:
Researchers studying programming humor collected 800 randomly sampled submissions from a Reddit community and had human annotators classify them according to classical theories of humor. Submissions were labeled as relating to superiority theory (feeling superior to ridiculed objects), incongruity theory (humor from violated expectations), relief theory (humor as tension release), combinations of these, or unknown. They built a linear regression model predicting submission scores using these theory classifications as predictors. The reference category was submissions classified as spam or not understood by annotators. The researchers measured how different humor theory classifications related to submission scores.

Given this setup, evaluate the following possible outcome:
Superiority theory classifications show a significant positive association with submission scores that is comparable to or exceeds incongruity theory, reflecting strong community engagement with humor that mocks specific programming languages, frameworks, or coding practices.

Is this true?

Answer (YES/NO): NO